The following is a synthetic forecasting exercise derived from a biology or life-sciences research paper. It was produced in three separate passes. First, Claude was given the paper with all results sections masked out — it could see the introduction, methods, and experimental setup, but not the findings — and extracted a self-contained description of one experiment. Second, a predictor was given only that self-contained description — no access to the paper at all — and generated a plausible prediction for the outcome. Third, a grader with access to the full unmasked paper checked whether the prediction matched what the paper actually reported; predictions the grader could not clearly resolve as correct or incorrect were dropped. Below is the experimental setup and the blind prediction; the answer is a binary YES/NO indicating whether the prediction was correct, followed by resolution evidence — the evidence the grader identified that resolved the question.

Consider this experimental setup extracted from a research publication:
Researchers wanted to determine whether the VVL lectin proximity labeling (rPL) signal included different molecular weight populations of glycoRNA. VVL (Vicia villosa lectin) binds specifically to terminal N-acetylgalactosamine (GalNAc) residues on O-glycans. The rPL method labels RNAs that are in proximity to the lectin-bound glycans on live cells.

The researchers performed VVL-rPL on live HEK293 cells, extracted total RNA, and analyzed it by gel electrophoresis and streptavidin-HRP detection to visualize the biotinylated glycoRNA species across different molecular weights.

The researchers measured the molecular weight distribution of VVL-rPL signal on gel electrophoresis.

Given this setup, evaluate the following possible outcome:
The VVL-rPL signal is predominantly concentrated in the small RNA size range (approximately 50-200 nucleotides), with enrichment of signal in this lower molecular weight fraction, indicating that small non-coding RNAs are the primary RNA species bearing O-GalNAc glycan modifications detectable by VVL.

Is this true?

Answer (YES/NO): NO